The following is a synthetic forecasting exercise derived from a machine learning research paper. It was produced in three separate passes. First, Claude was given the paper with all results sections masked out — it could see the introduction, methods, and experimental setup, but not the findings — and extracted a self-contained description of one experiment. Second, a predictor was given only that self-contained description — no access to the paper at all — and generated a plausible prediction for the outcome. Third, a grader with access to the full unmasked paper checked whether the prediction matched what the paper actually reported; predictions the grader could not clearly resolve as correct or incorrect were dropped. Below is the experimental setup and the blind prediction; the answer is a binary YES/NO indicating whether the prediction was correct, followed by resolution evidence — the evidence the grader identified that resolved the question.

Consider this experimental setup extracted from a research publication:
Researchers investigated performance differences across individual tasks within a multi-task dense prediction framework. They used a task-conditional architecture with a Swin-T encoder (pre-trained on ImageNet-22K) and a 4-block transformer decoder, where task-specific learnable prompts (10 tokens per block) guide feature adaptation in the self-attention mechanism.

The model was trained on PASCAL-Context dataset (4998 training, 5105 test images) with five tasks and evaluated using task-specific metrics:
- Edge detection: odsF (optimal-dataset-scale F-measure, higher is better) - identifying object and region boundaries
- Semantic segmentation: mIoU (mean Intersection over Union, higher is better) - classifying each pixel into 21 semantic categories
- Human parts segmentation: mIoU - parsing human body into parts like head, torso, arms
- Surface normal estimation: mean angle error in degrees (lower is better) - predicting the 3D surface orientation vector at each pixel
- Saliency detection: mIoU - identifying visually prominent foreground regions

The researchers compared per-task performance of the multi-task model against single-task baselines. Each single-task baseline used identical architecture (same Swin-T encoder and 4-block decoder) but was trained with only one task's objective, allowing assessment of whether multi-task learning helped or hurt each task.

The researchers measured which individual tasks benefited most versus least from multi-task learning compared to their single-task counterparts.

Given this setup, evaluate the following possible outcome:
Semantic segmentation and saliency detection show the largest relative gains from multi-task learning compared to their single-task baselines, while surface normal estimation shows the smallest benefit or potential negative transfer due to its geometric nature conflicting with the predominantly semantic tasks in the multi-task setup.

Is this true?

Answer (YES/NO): NO